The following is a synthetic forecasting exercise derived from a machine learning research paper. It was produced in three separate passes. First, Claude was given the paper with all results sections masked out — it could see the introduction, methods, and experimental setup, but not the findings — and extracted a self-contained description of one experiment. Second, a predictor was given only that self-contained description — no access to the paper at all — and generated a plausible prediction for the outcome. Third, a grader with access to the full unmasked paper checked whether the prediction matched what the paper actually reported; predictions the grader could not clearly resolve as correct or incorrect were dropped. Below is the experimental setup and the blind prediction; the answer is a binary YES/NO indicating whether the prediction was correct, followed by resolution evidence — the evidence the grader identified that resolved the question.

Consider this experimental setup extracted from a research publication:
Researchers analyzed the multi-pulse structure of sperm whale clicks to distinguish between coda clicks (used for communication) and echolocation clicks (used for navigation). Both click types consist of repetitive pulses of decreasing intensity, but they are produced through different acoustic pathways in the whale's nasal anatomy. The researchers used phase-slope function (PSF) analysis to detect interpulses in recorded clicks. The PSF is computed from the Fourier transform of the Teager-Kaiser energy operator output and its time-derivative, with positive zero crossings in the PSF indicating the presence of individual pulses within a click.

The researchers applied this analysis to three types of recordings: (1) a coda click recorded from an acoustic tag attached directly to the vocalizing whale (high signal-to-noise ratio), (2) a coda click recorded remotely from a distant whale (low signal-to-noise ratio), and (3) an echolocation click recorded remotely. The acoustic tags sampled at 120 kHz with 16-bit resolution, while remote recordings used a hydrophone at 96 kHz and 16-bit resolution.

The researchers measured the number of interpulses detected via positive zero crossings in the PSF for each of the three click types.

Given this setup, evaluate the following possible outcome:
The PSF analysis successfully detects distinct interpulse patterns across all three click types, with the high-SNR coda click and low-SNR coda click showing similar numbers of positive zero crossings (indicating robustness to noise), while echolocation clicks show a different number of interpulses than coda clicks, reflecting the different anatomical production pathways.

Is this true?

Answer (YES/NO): YES